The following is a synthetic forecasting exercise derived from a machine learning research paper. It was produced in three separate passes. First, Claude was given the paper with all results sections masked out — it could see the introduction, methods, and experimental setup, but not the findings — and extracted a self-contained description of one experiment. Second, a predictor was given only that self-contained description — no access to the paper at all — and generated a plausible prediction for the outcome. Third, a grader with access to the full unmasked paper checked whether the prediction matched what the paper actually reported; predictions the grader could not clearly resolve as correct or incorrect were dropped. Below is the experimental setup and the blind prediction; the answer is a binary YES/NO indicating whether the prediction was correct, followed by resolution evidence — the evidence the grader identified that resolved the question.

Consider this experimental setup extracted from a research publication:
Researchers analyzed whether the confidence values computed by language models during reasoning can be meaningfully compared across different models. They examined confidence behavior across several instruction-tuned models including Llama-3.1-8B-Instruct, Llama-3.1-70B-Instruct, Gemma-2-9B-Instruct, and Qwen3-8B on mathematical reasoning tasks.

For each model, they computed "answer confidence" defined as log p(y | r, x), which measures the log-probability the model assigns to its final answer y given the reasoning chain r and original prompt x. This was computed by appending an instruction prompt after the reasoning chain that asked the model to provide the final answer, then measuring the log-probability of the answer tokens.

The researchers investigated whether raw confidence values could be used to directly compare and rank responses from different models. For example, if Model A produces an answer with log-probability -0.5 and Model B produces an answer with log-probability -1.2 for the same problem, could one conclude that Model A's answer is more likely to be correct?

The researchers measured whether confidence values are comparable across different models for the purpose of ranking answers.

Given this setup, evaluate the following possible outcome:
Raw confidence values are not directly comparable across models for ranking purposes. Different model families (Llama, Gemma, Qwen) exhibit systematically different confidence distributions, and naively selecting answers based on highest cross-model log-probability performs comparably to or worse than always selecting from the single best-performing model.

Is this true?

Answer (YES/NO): YES